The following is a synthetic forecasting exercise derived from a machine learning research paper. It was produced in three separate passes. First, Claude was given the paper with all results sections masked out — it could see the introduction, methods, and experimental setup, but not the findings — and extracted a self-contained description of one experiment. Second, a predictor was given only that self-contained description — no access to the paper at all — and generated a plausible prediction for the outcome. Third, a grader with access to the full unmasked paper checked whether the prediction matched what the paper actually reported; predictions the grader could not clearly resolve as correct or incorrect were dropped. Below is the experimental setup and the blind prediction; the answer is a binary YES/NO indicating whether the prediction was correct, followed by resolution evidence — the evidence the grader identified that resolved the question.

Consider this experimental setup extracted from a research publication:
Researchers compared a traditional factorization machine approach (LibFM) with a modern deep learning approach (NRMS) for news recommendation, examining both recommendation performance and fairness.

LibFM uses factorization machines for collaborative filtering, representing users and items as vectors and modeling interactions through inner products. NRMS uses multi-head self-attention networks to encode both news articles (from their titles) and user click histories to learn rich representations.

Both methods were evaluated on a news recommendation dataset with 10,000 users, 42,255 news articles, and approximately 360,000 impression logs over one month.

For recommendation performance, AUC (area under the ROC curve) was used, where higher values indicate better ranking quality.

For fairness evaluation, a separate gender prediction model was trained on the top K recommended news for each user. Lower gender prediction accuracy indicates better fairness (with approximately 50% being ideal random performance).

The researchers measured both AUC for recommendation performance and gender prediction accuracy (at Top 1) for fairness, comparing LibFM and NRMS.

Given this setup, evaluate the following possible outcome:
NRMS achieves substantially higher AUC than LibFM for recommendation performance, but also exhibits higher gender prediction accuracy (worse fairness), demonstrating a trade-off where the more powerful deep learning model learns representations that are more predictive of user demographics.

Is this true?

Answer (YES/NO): YES